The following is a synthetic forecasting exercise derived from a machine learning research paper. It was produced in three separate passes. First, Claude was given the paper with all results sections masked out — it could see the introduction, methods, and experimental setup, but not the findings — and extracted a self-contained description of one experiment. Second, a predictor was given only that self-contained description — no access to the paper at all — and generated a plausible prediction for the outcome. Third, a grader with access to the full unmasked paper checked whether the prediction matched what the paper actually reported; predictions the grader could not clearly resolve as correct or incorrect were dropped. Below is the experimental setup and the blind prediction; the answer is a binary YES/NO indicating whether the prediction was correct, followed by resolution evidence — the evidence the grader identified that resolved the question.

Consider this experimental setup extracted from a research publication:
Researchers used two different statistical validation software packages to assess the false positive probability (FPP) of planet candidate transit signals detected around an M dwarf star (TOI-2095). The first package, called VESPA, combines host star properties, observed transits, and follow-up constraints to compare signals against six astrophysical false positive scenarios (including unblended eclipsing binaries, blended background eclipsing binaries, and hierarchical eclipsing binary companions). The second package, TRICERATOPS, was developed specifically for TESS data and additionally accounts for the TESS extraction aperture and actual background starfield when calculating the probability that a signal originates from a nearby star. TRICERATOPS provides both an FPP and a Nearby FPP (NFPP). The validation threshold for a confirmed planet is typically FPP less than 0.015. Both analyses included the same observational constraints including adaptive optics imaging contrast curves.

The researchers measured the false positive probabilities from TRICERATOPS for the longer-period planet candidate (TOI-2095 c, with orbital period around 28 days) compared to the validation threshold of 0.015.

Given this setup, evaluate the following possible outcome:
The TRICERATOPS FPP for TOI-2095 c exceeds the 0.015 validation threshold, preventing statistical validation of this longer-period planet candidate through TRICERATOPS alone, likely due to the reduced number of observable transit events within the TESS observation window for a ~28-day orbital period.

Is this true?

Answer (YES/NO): YES